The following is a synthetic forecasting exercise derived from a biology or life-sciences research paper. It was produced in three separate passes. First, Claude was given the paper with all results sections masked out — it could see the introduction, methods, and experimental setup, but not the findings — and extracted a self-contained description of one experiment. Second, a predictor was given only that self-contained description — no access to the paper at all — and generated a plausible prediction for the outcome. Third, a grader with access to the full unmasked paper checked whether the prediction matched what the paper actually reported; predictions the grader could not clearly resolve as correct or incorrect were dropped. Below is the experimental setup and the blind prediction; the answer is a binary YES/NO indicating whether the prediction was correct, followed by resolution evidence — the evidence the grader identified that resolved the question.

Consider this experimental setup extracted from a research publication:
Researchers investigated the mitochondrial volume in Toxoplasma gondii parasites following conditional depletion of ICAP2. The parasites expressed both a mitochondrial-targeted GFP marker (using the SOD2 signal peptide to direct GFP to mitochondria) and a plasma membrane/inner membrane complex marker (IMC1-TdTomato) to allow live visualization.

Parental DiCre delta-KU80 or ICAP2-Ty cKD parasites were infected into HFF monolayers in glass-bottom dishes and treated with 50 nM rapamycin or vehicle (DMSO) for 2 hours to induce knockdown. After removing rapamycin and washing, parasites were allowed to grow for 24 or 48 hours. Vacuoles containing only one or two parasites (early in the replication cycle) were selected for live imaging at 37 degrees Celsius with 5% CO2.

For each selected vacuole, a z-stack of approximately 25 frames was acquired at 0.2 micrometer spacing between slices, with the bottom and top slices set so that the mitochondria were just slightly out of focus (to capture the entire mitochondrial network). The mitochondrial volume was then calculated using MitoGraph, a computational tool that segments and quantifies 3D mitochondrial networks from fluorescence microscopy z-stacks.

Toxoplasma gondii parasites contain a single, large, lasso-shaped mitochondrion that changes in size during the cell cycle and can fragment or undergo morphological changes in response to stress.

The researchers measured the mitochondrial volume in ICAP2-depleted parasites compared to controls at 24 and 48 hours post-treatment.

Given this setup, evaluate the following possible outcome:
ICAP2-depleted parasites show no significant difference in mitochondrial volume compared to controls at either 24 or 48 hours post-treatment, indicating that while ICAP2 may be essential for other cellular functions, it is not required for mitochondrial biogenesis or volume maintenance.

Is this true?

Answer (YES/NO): NO